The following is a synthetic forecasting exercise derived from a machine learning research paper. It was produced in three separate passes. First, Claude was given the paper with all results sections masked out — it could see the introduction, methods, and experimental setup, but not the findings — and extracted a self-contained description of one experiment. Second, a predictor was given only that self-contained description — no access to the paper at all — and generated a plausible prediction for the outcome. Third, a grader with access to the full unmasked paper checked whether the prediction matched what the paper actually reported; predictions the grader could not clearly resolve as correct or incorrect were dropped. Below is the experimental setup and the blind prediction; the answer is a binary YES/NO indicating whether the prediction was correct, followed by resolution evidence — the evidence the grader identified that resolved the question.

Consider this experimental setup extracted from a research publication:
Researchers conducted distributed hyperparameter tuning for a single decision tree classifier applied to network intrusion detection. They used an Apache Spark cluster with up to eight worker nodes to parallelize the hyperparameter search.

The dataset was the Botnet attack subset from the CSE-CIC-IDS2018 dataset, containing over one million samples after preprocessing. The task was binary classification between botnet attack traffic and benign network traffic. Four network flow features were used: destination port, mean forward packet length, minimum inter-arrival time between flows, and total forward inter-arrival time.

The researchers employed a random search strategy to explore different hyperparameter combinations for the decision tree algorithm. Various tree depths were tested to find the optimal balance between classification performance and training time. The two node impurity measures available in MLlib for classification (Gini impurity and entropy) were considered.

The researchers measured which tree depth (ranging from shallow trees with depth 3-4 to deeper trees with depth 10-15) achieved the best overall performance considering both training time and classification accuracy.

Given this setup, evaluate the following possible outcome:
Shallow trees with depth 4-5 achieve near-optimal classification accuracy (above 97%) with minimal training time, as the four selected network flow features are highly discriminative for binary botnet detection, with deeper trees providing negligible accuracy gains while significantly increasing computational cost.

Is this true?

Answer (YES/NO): NO